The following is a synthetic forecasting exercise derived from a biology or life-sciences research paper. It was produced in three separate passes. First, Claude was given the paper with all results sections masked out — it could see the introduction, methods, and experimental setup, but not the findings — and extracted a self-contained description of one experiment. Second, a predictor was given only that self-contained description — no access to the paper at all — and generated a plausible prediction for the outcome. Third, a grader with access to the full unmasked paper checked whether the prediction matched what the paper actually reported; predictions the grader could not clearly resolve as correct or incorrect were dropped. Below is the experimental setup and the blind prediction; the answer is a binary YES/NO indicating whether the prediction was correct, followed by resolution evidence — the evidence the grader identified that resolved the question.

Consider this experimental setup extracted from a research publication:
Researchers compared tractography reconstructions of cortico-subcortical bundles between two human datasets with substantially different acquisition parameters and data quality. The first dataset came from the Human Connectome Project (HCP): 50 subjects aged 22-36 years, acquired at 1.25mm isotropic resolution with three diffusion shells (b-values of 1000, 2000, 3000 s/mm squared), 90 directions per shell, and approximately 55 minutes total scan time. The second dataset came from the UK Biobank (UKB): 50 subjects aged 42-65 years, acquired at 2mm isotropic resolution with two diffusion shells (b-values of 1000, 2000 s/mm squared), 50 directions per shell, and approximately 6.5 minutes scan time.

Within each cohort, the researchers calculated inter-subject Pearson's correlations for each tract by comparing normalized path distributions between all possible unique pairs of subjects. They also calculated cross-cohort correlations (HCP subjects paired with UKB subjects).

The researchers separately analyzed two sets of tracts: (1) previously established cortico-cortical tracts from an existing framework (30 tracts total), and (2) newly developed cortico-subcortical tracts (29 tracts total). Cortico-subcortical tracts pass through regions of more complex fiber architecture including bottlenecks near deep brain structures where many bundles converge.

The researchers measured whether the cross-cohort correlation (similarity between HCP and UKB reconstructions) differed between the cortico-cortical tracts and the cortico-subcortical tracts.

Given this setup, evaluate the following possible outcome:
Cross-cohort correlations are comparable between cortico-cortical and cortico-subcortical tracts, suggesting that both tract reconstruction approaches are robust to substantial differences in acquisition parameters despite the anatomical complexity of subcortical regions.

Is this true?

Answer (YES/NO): YES